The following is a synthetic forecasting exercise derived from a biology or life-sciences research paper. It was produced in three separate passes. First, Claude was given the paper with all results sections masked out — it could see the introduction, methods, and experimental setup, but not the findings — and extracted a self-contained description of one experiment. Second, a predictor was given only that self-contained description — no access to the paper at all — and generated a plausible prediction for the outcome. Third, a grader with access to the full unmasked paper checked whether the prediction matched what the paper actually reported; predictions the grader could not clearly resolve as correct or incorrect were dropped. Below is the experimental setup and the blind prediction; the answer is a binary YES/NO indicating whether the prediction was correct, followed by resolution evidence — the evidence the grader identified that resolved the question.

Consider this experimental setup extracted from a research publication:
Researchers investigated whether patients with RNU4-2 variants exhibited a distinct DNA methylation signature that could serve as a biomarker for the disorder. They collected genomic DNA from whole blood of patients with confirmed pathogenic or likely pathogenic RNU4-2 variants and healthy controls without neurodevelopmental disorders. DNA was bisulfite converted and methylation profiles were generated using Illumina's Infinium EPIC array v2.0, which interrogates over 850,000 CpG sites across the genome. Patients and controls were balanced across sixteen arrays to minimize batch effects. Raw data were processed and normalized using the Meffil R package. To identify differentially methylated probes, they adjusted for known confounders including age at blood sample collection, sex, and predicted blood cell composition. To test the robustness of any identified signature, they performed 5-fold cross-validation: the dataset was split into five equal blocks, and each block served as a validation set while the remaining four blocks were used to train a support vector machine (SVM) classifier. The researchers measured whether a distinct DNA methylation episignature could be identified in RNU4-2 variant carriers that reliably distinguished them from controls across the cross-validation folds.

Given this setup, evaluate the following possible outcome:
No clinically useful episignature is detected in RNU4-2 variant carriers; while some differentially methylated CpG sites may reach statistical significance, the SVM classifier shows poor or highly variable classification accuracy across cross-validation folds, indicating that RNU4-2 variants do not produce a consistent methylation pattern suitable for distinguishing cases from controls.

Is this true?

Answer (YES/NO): NO